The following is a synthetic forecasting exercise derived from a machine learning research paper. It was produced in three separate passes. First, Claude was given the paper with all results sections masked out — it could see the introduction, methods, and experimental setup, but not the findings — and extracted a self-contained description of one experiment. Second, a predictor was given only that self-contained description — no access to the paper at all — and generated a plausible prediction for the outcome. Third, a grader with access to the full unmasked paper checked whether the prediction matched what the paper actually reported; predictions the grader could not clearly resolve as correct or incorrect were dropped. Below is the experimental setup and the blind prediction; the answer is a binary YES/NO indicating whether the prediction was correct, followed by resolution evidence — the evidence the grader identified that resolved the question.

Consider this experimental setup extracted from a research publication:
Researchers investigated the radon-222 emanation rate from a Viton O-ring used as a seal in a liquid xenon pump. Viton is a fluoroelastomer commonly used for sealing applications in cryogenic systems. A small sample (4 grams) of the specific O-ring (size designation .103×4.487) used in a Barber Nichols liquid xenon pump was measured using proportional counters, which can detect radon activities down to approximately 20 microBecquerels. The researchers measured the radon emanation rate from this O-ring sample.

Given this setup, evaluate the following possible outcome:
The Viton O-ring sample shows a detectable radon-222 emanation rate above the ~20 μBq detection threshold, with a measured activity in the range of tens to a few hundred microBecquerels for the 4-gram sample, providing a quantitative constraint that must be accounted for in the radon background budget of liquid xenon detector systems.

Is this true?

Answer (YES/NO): NO